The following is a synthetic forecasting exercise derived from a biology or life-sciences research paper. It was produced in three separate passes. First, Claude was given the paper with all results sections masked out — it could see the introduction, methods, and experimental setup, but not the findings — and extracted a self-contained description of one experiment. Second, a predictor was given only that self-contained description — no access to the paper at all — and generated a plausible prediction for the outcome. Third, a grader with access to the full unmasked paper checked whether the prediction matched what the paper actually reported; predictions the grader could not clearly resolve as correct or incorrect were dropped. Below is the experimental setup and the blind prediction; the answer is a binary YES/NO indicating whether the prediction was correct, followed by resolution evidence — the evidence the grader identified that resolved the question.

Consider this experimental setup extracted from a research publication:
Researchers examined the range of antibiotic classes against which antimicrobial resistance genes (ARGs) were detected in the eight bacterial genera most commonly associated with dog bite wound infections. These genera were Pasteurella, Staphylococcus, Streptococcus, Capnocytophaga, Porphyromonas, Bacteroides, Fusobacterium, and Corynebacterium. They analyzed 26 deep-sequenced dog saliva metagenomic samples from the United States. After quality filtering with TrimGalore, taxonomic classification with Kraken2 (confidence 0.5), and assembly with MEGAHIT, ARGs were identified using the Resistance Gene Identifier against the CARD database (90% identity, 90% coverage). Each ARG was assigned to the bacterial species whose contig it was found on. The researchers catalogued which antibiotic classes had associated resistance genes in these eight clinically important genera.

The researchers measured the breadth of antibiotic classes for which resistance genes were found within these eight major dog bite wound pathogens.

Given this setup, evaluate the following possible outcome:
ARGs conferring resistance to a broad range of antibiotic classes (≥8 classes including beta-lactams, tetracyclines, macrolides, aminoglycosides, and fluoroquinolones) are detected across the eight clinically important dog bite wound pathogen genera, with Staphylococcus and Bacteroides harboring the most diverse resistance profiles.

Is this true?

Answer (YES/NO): NO